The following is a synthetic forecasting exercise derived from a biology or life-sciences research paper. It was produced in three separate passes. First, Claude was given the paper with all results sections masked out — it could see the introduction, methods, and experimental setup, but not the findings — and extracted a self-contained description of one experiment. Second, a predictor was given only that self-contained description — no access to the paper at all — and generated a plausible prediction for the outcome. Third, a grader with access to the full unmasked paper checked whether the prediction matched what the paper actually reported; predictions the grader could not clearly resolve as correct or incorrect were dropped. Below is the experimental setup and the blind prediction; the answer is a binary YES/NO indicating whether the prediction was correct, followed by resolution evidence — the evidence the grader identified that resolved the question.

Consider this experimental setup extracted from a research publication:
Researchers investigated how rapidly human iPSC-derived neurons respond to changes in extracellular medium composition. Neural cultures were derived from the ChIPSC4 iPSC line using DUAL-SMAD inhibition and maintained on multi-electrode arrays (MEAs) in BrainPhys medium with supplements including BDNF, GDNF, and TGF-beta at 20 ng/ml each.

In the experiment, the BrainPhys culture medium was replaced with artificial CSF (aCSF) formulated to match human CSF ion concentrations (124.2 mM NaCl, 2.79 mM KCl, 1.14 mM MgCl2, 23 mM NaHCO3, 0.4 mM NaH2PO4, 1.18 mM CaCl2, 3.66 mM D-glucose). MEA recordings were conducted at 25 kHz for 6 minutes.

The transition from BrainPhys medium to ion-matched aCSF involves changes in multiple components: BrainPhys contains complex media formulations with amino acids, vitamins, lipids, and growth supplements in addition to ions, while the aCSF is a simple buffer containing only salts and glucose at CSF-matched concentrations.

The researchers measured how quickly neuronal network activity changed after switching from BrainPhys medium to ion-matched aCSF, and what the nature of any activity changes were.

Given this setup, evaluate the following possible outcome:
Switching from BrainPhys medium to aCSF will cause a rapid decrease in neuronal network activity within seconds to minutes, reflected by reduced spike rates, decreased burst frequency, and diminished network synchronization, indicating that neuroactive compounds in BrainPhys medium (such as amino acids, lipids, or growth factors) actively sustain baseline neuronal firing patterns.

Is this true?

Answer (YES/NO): NO